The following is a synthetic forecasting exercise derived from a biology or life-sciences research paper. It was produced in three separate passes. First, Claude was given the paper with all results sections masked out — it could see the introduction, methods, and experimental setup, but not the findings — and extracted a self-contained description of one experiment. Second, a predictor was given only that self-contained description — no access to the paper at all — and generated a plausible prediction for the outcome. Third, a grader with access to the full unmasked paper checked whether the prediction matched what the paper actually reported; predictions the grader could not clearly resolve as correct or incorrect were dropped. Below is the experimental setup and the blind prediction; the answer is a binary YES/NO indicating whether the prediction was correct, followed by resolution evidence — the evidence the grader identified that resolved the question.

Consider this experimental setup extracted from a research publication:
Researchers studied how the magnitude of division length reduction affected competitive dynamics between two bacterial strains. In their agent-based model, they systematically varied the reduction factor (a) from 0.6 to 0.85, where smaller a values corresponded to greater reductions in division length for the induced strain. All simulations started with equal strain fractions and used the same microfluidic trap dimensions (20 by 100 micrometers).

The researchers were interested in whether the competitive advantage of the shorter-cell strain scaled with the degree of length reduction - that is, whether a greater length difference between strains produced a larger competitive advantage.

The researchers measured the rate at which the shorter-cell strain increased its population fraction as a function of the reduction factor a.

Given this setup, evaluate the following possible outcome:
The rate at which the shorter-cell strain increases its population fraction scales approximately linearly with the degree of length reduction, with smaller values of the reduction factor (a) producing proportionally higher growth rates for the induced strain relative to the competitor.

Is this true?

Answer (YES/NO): NO